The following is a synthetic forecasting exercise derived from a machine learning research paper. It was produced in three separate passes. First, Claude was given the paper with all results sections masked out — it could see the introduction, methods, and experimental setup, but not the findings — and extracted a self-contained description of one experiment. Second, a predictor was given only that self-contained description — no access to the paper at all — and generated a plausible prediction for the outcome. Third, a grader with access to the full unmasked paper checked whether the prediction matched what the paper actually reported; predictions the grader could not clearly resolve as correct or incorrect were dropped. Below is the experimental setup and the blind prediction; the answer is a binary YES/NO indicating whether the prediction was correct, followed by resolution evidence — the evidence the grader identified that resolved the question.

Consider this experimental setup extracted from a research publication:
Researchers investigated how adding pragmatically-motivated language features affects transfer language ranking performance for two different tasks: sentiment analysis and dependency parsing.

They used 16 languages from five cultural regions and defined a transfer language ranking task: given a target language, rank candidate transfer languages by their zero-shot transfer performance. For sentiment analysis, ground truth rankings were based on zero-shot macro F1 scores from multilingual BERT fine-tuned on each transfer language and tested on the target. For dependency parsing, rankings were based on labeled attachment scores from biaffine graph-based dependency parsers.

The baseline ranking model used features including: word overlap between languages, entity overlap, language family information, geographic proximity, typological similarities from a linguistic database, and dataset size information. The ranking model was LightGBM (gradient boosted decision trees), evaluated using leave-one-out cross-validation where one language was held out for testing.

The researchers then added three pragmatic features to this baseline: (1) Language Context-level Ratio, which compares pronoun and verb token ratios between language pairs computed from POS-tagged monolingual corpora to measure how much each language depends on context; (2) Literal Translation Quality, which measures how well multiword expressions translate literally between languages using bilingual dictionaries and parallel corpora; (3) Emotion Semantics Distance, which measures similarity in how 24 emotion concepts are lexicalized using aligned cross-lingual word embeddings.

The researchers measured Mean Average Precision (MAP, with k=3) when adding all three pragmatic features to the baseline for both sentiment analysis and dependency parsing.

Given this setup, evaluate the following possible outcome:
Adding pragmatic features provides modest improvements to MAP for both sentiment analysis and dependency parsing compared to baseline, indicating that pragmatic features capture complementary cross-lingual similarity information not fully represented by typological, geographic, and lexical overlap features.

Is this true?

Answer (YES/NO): NO